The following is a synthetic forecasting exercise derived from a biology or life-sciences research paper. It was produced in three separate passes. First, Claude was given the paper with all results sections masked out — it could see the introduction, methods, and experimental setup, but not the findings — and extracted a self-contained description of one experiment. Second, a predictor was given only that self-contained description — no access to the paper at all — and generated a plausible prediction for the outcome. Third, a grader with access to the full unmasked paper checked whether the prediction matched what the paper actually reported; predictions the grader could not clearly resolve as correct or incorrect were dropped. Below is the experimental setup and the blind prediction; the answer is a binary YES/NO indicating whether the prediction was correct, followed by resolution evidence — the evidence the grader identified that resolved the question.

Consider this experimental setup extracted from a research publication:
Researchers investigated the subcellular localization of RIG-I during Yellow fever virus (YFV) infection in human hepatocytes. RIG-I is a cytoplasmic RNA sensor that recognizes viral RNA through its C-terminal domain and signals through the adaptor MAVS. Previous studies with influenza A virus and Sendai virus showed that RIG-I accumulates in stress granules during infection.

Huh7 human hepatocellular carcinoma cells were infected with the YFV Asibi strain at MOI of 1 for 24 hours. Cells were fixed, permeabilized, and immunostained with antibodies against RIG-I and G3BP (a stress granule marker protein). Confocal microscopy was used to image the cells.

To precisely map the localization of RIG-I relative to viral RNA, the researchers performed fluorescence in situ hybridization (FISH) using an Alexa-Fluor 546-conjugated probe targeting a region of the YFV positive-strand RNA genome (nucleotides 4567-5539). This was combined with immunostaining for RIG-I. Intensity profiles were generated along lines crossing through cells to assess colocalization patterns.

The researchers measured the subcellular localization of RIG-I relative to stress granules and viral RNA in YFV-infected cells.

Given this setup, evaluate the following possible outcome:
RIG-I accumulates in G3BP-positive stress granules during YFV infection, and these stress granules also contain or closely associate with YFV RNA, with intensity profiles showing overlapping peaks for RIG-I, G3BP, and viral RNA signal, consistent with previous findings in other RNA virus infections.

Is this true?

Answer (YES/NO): NO